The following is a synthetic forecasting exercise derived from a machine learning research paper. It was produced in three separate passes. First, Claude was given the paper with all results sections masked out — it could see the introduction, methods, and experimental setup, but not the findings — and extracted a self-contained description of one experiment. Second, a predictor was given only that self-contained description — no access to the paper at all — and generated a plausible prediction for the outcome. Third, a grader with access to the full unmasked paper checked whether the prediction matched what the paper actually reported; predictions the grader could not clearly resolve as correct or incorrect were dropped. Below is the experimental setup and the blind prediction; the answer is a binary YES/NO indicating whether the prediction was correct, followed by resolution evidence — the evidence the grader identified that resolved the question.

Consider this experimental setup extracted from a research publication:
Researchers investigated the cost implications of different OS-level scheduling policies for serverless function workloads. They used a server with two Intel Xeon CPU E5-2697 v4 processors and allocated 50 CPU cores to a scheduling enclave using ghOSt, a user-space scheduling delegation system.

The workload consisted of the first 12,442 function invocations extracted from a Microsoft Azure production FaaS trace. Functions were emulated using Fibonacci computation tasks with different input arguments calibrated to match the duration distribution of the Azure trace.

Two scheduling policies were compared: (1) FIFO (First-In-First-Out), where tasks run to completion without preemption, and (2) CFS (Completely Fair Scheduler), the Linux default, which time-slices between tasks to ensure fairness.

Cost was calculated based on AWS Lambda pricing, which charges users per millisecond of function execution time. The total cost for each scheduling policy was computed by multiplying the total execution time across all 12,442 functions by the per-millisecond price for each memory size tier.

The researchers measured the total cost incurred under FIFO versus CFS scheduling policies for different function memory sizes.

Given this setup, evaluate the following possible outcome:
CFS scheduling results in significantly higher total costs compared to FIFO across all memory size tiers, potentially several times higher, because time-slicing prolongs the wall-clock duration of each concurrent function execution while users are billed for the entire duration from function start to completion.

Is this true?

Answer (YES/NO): YES